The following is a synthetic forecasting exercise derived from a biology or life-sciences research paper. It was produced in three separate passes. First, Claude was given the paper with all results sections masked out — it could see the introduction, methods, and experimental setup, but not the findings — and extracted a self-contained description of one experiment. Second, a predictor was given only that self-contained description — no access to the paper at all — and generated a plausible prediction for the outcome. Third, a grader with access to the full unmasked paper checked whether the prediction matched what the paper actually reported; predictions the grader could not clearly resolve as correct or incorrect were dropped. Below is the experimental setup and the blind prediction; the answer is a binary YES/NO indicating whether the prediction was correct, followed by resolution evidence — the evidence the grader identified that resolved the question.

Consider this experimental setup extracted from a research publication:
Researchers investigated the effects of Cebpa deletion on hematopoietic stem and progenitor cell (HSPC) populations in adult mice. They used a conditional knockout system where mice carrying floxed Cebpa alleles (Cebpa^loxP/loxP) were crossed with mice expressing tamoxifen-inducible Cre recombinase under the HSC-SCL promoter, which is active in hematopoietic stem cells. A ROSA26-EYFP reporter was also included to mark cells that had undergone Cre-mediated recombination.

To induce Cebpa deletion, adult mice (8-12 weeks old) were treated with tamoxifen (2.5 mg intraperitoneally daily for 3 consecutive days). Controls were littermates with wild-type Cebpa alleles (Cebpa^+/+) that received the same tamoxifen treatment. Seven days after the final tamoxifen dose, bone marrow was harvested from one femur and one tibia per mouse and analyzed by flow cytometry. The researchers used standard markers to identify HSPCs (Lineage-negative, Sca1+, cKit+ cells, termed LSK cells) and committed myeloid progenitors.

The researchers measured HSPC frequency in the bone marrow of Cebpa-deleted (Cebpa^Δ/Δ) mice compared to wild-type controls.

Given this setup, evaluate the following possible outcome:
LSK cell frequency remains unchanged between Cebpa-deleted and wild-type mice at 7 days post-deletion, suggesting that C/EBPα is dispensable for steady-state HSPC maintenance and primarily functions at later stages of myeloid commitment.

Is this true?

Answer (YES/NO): NO